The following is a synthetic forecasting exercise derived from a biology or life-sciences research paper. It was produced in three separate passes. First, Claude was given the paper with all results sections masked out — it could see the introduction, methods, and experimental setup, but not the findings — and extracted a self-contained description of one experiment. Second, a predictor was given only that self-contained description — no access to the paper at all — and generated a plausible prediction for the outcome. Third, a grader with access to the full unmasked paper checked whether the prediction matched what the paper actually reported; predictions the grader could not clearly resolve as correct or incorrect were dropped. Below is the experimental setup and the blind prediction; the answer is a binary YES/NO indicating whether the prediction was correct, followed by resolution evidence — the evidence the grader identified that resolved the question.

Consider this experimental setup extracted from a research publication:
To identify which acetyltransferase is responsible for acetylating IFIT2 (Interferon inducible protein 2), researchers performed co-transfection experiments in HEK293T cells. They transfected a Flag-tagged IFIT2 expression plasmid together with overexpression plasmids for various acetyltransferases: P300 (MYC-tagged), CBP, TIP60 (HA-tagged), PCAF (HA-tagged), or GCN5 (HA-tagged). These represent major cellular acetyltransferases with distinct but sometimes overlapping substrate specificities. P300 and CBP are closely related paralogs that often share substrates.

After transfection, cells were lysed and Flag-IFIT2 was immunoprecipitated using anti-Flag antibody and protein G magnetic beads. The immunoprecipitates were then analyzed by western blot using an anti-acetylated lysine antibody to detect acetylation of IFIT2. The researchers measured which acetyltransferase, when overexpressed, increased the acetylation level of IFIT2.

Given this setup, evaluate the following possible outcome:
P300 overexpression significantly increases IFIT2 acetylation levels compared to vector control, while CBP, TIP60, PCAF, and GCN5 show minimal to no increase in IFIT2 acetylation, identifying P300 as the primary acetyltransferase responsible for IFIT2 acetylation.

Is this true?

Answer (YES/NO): YES